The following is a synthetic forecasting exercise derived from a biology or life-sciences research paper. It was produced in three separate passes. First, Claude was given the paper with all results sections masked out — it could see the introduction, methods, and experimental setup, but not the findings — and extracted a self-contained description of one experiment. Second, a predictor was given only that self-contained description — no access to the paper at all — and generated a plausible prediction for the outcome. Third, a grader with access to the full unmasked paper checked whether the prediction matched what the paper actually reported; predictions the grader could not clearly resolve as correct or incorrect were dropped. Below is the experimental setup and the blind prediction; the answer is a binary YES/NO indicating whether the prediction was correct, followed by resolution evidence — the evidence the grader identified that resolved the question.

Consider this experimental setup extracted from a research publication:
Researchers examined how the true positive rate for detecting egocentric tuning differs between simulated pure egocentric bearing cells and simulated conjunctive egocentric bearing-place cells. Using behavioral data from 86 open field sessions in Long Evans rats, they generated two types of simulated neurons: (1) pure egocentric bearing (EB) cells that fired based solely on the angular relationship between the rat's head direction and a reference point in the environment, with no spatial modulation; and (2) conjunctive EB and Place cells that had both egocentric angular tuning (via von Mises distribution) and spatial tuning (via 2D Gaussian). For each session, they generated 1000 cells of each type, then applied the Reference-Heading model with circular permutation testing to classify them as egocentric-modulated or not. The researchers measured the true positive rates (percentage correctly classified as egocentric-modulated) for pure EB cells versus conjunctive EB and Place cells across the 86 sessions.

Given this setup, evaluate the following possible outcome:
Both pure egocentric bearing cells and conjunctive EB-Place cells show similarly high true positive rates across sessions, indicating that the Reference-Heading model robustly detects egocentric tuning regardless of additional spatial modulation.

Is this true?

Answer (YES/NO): NO